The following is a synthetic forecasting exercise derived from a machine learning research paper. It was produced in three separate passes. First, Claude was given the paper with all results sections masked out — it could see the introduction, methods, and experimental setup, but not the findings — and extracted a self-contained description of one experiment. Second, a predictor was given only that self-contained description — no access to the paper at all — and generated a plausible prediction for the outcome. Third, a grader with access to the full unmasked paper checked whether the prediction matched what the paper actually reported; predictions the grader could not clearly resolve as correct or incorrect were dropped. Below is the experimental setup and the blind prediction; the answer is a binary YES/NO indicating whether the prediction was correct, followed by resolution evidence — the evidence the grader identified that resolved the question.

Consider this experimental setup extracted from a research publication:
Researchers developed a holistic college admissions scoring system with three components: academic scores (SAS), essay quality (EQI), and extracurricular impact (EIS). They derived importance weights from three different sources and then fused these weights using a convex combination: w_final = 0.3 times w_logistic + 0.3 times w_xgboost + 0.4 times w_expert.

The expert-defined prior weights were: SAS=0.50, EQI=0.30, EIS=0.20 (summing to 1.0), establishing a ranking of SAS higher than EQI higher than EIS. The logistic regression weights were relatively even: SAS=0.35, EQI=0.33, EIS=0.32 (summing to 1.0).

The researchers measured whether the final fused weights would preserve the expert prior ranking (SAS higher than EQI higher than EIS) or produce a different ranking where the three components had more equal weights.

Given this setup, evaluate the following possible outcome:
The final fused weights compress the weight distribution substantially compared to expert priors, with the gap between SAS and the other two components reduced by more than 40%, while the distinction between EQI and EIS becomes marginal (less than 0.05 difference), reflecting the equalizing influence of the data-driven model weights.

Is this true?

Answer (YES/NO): YES